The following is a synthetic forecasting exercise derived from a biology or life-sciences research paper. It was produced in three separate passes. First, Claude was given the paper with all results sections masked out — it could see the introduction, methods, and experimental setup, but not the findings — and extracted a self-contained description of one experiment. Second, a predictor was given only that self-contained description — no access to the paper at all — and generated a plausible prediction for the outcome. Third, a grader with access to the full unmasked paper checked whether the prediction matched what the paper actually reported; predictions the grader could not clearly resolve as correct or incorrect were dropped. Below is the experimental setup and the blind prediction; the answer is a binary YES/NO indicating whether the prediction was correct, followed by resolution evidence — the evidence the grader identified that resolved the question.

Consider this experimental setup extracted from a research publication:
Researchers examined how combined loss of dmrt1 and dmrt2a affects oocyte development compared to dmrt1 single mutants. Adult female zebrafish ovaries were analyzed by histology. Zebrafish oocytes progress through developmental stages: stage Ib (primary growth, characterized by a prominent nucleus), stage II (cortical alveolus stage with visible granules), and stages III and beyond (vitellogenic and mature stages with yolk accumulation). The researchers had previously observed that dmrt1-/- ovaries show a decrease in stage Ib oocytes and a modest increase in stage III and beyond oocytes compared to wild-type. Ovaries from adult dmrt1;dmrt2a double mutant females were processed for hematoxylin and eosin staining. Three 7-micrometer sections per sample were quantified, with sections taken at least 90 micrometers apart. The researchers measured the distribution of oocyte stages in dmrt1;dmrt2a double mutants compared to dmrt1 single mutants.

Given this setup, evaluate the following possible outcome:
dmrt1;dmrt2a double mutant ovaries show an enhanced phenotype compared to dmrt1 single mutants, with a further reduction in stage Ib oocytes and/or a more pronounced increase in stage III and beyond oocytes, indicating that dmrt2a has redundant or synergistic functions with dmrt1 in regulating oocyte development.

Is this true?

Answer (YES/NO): YES